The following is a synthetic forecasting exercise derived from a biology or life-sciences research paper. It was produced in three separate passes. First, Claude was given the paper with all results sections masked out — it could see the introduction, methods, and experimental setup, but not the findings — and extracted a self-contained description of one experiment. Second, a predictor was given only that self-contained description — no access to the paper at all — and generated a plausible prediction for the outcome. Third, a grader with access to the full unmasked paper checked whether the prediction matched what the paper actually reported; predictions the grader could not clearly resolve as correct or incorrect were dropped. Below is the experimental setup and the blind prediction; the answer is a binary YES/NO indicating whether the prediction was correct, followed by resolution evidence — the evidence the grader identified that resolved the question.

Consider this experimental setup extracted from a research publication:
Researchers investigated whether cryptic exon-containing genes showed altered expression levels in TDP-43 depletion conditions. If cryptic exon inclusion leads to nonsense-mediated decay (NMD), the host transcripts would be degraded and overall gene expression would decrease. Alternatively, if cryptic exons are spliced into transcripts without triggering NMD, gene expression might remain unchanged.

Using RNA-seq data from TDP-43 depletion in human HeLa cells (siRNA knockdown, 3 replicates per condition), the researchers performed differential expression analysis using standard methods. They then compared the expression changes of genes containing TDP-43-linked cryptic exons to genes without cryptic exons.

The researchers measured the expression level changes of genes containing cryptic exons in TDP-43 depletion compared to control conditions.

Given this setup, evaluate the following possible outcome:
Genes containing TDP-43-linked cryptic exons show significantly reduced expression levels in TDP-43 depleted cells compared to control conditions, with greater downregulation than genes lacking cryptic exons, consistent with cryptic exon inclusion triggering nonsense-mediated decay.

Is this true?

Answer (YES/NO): YES